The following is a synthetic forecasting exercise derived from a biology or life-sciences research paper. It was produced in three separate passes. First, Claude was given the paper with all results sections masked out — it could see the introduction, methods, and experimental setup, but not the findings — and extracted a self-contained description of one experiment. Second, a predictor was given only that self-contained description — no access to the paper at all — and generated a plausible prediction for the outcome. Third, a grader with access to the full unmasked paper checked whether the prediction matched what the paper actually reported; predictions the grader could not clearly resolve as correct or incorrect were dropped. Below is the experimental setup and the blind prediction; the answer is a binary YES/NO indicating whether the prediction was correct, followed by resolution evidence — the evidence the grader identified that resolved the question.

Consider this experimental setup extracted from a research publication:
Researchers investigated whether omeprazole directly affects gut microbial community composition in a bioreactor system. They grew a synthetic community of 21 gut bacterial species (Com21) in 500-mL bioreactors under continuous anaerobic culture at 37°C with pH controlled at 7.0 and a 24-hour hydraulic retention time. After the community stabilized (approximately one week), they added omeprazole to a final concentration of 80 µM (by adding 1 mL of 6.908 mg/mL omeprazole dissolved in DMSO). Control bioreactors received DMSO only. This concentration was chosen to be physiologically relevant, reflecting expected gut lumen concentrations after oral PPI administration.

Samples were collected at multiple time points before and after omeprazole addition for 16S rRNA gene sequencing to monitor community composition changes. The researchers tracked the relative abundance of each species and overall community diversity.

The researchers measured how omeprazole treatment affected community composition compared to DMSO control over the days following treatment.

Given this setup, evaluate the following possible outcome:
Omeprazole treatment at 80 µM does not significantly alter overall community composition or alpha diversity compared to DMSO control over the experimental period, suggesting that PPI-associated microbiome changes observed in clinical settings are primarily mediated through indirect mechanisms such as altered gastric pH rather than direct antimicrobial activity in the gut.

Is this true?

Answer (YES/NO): YES